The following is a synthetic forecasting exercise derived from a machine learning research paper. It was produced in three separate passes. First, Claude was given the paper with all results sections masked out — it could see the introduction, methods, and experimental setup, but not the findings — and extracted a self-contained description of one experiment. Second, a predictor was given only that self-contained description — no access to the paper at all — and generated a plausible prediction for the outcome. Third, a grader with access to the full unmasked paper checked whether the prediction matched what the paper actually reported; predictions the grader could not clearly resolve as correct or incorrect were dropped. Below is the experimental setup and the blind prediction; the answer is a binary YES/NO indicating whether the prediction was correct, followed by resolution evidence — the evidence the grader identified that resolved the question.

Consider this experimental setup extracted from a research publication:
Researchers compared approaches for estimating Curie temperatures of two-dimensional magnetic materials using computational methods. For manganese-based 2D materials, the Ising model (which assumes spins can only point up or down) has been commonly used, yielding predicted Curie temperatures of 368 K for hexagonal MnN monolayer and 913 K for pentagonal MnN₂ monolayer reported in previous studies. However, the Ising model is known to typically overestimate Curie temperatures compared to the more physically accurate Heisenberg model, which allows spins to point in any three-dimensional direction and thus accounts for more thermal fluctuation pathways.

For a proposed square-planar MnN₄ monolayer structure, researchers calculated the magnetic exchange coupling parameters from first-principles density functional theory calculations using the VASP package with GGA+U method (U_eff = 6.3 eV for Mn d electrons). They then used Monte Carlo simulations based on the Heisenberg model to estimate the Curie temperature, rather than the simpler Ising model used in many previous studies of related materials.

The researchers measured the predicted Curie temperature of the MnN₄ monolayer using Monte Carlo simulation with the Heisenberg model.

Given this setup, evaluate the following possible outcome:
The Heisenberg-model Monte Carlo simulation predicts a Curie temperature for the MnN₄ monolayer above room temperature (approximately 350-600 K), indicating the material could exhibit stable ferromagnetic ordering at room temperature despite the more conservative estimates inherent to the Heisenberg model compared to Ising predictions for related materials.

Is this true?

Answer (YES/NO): NO